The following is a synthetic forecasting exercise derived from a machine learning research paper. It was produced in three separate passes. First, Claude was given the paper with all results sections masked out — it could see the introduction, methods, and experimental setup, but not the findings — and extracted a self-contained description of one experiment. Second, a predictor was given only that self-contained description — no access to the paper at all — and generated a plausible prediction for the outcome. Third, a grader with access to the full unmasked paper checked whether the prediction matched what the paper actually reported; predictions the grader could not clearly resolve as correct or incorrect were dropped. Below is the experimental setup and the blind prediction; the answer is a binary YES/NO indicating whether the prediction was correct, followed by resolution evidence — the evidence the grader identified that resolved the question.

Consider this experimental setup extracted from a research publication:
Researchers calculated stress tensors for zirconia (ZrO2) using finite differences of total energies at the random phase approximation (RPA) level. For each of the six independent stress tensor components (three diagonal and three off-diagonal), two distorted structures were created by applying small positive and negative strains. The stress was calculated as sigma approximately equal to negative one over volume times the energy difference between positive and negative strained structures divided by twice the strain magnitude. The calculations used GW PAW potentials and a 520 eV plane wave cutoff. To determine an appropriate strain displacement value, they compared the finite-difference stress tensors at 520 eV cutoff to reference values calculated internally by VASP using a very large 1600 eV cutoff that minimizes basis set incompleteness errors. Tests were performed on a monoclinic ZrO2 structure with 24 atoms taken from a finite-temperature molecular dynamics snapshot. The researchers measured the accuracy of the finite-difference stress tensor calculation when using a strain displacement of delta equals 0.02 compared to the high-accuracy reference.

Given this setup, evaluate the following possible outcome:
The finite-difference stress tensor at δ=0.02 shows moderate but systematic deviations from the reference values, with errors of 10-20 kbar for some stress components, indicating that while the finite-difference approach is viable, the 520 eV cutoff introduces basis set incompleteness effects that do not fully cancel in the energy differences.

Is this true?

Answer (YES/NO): NO